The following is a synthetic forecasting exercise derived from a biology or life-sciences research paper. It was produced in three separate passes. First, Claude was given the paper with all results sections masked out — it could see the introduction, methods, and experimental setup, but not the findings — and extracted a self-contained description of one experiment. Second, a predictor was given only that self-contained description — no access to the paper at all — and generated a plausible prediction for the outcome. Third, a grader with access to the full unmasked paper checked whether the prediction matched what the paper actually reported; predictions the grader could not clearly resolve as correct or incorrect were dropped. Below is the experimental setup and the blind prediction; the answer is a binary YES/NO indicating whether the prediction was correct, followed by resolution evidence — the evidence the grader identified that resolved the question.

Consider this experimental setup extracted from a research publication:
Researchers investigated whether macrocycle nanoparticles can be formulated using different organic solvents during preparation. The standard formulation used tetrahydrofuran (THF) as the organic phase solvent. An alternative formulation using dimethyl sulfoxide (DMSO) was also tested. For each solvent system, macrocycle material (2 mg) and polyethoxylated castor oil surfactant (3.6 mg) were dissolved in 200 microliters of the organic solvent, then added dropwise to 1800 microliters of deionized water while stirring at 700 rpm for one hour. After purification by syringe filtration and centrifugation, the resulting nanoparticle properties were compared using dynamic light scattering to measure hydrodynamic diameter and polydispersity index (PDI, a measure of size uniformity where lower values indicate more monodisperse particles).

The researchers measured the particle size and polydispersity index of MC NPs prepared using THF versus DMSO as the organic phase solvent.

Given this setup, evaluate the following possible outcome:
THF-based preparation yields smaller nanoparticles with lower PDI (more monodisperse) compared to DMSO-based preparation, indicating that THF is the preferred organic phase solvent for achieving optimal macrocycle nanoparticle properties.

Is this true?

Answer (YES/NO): NO